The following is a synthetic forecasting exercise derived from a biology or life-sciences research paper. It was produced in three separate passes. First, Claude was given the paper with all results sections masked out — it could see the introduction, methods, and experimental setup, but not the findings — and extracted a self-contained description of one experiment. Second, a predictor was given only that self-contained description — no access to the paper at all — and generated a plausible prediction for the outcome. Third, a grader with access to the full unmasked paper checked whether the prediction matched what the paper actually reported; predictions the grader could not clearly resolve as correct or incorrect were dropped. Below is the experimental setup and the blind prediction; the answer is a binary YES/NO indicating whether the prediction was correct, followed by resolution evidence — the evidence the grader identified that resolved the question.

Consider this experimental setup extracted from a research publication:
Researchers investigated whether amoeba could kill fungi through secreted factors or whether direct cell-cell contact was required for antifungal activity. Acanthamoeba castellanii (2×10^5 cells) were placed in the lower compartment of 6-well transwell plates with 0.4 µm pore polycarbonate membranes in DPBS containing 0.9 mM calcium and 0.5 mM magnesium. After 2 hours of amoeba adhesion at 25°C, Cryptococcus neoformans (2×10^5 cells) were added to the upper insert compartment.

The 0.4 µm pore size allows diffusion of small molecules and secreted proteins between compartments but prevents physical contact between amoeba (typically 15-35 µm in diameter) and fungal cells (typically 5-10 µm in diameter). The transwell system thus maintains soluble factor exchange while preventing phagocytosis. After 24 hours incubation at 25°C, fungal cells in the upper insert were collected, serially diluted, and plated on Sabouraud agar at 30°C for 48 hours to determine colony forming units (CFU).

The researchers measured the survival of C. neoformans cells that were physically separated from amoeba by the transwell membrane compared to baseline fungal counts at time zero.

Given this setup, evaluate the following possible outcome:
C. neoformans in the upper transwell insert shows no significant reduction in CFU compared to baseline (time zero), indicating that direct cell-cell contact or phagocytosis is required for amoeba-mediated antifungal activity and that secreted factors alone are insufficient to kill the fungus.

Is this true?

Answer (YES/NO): YES